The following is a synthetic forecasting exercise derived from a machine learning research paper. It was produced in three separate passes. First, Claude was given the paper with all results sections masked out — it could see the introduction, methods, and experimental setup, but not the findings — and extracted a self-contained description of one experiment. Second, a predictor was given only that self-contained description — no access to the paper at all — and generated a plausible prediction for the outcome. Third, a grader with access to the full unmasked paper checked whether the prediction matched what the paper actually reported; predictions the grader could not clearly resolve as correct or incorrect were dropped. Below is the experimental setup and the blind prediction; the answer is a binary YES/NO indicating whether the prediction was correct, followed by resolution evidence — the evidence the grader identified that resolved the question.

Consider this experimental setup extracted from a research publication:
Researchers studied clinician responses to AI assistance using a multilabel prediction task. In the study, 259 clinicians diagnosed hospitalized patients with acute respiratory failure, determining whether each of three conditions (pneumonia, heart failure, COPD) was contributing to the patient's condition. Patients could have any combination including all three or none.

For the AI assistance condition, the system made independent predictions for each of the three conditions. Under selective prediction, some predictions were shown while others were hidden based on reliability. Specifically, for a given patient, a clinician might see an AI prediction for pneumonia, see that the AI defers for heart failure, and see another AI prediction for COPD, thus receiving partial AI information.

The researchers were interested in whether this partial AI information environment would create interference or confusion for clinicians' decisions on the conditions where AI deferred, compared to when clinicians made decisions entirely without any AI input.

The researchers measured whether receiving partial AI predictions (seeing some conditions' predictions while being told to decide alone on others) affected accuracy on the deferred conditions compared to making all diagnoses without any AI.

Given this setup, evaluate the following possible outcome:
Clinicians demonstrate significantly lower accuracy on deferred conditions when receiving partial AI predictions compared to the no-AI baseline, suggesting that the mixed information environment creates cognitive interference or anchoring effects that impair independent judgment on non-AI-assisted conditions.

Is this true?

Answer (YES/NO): NO